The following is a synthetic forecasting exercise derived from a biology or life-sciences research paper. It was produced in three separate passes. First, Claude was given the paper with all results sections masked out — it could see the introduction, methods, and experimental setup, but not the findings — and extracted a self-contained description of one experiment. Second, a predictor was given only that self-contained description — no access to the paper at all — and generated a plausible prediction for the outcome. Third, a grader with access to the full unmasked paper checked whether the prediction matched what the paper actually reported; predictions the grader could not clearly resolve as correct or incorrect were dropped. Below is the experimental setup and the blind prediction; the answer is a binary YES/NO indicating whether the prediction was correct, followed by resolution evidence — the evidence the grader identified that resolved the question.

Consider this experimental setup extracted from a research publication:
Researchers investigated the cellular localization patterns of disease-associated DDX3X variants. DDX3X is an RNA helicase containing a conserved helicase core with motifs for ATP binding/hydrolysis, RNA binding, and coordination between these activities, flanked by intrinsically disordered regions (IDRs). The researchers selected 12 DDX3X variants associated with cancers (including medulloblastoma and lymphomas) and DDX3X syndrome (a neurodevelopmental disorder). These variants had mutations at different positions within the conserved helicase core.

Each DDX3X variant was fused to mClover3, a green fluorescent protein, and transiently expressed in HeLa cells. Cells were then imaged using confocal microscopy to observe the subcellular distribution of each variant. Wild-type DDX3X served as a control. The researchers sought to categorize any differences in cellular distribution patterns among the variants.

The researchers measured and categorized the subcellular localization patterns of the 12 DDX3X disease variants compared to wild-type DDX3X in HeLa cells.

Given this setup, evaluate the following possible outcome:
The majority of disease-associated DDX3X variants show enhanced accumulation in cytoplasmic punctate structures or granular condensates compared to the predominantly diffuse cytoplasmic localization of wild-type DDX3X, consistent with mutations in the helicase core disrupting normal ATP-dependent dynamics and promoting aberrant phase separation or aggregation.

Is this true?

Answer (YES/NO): YES